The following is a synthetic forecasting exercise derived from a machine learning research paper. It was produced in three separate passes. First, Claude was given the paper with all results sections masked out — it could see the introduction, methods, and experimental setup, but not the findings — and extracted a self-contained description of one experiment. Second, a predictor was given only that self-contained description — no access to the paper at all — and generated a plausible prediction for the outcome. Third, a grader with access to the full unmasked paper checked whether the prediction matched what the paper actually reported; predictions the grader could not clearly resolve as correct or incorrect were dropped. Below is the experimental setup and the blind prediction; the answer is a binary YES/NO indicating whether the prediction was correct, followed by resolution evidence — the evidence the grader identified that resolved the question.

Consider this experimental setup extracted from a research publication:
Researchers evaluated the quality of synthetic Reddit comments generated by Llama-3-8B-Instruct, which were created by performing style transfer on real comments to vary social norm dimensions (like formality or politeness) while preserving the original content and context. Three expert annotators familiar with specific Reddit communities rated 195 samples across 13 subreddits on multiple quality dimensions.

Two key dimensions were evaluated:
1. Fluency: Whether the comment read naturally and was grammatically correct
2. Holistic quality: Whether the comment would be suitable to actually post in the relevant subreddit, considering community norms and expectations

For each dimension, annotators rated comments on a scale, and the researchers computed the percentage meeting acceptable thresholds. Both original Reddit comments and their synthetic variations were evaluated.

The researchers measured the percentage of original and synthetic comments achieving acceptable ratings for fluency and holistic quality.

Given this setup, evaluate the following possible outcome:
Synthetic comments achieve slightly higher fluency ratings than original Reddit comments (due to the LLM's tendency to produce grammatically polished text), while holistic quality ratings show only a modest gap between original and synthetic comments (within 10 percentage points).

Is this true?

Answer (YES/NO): NO